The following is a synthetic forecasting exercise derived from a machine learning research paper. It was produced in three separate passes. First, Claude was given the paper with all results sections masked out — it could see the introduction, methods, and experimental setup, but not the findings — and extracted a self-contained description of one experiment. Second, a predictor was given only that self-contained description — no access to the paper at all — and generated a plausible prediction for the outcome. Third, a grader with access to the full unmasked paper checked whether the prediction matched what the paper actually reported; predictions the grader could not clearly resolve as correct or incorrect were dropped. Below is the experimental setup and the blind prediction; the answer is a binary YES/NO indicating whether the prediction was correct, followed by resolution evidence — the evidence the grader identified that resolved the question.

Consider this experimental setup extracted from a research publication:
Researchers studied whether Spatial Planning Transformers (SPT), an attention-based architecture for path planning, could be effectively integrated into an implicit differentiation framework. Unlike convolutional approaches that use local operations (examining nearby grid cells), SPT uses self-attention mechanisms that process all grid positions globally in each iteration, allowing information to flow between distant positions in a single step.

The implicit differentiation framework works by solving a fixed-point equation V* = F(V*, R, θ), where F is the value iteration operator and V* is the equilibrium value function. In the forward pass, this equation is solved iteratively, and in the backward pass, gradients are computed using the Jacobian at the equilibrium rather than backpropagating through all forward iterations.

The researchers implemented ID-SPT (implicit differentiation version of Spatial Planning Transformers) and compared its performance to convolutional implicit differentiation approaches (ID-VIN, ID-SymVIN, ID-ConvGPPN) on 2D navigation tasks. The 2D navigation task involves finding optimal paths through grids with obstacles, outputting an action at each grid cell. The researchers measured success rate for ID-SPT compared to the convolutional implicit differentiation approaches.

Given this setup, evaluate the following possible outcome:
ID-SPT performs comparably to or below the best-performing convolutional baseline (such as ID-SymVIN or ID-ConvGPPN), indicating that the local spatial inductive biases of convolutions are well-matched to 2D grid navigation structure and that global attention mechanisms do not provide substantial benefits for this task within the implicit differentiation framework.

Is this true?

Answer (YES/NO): YES